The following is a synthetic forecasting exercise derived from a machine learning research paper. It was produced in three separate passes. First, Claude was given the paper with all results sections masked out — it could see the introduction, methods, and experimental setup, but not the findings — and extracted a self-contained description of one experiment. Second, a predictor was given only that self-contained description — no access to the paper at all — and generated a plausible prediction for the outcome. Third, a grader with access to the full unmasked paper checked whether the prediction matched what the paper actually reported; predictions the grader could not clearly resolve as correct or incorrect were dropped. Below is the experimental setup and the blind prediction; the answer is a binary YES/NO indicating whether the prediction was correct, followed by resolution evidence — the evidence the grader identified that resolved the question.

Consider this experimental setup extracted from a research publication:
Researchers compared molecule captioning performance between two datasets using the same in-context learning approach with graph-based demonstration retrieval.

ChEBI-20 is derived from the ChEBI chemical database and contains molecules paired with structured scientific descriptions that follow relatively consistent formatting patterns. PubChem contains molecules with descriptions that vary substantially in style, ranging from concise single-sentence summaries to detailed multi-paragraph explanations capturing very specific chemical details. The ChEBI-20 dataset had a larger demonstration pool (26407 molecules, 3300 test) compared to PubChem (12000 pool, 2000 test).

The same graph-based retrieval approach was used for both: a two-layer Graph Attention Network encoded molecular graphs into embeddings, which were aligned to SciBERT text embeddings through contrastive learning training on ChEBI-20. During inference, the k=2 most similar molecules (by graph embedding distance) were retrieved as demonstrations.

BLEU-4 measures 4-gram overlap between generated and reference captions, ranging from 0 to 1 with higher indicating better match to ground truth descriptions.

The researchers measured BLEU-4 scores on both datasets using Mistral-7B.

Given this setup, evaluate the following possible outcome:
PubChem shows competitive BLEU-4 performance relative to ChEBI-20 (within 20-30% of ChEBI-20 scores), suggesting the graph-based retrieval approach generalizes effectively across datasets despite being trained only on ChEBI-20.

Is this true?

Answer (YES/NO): NO